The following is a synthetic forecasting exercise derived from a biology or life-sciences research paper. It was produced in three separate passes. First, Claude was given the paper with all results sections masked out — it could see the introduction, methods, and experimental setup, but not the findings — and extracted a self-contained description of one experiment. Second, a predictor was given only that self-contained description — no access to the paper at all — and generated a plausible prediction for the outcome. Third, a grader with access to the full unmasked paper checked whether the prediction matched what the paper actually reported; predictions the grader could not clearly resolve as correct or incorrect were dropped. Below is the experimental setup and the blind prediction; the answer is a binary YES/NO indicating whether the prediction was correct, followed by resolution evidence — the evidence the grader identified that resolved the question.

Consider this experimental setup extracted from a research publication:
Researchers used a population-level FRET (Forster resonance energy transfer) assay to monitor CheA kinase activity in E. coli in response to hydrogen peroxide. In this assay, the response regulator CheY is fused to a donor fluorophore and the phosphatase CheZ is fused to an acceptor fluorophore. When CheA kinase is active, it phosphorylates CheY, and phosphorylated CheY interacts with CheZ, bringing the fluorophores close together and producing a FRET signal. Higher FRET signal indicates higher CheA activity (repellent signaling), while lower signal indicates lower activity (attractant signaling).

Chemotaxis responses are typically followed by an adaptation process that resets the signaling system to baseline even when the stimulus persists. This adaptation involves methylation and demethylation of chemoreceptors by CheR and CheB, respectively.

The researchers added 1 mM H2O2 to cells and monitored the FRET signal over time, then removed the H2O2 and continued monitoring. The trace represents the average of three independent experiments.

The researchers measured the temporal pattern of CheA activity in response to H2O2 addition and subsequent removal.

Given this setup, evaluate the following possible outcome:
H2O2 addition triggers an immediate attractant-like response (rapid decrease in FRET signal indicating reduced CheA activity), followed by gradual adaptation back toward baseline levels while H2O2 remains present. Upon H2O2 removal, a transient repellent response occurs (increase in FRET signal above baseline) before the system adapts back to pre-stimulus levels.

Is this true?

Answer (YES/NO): NO